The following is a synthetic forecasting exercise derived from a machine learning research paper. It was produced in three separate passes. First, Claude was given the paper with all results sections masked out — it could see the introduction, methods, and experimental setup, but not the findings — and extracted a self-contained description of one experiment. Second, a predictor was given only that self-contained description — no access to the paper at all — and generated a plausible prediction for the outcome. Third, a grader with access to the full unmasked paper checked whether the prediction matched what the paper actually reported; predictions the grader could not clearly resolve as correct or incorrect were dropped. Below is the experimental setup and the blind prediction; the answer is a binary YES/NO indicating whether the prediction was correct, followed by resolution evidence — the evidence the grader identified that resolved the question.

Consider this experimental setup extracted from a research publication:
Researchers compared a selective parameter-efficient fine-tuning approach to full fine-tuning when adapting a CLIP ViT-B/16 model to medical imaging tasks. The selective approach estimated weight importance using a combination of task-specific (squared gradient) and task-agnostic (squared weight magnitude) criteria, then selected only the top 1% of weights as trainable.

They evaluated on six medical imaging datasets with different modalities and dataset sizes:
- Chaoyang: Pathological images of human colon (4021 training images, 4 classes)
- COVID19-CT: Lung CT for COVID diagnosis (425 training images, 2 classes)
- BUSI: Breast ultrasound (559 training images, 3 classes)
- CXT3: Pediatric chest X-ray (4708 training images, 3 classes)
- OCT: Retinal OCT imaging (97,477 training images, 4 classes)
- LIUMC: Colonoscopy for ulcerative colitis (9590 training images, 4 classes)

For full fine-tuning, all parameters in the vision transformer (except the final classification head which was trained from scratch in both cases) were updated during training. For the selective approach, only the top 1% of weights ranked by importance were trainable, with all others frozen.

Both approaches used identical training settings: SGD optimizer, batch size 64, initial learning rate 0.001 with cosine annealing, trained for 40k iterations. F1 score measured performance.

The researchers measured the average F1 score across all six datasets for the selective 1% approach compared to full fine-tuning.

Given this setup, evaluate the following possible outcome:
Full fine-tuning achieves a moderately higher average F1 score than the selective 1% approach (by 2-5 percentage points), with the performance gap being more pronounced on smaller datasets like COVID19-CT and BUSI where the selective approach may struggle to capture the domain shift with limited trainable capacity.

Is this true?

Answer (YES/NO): NO